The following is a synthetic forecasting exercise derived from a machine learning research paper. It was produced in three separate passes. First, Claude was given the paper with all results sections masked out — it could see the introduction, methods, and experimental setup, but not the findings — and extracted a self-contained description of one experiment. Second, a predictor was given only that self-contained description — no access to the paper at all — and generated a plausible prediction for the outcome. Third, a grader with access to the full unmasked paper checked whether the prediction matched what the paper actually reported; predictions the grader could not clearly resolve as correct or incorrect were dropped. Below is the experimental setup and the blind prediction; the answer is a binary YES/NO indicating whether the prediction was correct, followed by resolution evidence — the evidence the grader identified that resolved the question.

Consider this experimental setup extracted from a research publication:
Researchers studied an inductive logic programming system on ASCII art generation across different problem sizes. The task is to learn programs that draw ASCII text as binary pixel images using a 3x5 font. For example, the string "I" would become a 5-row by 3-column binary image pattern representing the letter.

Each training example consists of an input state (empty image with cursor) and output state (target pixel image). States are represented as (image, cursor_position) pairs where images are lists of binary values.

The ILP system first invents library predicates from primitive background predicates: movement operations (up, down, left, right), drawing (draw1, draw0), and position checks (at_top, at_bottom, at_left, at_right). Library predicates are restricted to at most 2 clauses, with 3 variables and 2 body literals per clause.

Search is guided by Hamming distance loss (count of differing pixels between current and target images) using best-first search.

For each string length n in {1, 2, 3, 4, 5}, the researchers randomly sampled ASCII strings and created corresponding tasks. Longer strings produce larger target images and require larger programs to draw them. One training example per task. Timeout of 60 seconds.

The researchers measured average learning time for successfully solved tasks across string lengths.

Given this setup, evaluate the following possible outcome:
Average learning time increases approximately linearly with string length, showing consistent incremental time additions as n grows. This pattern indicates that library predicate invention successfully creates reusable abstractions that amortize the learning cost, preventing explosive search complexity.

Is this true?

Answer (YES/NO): NO